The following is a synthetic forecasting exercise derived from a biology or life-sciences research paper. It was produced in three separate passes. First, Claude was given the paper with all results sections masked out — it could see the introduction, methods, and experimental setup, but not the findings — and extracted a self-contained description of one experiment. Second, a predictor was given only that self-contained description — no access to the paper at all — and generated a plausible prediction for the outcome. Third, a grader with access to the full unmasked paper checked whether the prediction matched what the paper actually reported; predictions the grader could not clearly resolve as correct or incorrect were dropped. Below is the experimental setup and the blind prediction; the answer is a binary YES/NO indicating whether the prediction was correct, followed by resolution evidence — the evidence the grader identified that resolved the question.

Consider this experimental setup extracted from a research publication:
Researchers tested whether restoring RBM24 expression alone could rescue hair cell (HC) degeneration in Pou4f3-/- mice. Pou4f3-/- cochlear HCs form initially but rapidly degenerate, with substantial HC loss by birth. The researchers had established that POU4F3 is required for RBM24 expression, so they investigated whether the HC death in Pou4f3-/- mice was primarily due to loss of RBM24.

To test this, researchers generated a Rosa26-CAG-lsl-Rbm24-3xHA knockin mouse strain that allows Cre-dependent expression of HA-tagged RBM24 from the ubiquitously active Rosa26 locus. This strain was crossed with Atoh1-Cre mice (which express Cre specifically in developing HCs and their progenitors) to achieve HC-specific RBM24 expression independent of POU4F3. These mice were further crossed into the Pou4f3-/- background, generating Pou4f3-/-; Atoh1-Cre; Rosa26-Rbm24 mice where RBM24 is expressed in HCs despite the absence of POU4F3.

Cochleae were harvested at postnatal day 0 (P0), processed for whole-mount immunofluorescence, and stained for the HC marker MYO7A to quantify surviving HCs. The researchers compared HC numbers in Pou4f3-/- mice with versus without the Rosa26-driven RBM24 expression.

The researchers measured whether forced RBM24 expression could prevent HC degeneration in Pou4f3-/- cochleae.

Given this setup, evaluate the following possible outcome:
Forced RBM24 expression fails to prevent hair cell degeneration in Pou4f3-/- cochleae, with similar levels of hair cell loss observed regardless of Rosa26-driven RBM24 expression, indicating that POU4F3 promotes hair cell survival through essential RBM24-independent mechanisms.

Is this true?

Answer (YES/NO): YES